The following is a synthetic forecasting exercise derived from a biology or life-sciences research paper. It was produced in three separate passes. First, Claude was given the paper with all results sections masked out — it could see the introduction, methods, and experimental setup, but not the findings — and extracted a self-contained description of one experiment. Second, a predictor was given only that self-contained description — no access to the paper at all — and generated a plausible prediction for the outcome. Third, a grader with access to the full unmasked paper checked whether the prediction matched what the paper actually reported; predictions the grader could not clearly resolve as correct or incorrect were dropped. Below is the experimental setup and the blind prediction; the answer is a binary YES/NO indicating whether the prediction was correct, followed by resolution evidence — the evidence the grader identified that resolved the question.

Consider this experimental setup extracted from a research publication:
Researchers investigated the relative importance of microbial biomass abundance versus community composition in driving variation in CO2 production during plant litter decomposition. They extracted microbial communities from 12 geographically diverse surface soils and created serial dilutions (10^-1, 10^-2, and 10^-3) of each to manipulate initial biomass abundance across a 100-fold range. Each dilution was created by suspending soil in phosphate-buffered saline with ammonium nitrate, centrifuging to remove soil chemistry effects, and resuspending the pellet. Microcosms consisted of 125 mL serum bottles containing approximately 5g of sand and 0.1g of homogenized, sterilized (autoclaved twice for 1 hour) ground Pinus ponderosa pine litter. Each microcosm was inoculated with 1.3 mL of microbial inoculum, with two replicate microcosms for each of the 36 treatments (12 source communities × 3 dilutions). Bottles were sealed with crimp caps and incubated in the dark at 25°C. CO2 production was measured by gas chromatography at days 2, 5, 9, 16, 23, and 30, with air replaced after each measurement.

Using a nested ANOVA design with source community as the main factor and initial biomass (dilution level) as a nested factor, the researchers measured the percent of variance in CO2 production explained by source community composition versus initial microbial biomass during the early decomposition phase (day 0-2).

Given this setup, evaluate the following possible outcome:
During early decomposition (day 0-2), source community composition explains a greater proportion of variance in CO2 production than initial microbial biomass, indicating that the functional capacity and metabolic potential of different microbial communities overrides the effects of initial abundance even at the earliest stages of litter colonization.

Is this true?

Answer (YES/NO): NO